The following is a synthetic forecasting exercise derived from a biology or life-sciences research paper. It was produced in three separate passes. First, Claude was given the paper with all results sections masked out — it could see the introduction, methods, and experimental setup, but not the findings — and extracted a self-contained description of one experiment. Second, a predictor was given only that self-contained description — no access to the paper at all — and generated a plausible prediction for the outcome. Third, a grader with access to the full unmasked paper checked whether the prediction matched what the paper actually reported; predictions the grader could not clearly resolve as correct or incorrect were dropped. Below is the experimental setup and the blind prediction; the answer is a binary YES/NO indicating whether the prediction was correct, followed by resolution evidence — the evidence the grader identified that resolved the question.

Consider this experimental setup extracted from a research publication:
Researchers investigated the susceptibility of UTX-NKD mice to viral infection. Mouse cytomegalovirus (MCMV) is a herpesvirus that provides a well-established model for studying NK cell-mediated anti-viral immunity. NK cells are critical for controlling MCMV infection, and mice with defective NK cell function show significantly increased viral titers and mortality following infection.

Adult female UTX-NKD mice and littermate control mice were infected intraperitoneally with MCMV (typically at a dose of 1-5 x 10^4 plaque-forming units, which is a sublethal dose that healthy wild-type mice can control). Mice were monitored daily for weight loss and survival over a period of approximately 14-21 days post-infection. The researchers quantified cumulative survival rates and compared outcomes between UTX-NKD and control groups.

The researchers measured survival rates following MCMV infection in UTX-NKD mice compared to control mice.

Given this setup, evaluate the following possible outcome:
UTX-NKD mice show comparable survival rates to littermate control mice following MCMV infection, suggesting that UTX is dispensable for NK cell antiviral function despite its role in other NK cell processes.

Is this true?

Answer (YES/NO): NO